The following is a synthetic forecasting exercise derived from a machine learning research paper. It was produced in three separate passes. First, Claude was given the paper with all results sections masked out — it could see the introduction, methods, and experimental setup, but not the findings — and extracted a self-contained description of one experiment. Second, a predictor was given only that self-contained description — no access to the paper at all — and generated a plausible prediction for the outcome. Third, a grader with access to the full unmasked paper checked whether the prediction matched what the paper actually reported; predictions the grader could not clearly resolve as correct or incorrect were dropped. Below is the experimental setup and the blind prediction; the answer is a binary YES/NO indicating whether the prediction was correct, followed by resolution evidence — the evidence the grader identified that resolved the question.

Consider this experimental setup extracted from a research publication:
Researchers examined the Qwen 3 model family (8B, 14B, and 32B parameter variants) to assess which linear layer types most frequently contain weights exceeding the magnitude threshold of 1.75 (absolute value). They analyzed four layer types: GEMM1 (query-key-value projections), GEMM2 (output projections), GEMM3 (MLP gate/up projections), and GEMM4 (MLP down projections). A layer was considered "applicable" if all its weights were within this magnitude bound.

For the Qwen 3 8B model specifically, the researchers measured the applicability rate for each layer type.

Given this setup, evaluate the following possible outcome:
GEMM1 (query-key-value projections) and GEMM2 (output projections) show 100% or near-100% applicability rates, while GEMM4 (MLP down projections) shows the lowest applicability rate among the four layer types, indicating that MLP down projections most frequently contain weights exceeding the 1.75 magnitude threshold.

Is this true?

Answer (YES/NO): YES